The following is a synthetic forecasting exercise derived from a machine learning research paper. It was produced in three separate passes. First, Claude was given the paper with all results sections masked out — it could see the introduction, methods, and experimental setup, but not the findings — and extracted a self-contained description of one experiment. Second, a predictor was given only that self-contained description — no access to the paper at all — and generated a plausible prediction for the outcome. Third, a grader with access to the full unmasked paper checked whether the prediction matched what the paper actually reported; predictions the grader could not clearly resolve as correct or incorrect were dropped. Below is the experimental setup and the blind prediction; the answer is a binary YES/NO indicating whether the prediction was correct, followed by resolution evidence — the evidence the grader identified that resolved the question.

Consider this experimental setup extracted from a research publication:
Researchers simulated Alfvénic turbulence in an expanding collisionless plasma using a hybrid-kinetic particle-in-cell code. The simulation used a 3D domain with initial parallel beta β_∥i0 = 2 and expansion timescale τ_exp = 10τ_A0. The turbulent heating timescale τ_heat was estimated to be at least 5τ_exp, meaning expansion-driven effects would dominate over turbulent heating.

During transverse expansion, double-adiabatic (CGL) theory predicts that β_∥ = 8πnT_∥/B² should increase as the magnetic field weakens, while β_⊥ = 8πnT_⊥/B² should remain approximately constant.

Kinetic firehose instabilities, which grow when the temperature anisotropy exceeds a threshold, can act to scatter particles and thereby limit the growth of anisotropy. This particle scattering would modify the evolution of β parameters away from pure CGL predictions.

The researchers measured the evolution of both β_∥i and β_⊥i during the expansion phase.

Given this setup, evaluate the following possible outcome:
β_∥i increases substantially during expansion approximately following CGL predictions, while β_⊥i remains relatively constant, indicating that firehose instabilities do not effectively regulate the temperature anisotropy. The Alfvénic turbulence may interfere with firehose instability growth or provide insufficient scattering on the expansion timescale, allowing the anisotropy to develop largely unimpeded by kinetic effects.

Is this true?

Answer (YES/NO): NO